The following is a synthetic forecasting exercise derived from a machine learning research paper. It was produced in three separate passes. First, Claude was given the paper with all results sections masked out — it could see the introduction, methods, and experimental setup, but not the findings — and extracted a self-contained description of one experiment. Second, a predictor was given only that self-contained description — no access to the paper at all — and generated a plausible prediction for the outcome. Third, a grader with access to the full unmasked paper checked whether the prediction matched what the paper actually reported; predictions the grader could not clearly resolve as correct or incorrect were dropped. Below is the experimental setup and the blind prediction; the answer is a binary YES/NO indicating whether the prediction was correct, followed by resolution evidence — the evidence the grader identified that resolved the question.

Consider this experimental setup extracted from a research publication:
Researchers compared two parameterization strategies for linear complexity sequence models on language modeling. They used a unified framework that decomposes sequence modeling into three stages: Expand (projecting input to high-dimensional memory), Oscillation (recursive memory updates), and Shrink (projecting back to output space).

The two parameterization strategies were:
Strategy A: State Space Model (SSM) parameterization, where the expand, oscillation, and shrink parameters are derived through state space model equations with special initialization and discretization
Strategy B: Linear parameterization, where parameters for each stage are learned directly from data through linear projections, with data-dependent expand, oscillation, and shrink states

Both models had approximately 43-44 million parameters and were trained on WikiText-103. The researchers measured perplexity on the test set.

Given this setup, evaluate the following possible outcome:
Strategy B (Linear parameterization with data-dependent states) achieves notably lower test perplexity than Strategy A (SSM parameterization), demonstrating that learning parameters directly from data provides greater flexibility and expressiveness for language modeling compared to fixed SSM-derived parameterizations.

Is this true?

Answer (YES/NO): YES